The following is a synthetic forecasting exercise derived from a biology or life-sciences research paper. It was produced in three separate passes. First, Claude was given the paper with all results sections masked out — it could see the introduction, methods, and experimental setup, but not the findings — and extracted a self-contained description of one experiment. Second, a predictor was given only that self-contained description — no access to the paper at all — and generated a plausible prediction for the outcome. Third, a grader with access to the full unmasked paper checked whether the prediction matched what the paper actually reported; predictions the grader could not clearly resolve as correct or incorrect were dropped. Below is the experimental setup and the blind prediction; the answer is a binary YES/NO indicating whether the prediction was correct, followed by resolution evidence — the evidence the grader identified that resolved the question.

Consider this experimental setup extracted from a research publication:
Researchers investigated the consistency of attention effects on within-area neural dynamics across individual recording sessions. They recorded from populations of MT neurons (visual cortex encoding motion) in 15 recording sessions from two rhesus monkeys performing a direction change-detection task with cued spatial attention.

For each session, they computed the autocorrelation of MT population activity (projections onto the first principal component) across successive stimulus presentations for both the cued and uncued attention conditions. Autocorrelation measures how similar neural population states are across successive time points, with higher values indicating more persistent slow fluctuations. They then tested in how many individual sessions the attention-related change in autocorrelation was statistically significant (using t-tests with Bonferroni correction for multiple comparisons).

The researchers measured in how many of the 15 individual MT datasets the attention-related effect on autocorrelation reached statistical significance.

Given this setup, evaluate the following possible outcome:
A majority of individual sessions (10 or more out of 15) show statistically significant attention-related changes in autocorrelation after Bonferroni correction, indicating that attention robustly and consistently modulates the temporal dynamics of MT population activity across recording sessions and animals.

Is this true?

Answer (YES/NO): YES